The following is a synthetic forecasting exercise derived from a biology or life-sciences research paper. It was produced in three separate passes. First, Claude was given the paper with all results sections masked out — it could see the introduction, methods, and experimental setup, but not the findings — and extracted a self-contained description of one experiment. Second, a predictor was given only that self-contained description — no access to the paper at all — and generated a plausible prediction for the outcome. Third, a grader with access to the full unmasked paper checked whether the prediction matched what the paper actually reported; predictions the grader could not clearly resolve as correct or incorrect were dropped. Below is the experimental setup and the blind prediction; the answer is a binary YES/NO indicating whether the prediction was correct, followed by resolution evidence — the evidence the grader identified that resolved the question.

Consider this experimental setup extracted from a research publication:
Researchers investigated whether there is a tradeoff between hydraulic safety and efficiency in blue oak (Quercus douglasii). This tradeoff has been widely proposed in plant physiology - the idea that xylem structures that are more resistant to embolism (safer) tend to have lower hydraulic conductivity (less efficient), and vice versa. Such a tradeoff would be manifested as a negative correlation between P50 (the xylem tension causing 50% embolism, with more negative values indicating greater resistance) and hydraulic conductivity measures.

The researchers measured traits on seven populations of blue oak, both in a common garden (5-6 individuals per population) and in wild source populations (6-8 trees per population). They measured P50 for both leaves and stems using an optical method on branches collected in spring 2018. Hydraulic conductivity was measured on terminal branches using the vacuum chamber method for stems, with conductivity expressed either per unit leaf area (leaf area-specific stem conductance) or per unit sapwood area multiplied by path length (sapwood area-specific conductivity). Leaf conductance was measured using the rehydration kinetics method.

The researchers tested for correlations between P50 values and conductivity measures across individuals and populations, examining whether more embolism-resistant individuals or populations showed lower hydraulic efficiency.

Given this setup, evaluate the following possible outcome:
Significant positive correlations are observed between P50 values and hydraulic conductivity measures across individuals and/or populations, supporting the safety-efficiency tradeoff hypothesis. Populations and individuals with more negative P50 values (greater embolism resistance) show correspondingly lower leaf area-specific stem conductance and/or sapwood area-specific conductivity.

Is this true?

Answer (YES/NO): NO